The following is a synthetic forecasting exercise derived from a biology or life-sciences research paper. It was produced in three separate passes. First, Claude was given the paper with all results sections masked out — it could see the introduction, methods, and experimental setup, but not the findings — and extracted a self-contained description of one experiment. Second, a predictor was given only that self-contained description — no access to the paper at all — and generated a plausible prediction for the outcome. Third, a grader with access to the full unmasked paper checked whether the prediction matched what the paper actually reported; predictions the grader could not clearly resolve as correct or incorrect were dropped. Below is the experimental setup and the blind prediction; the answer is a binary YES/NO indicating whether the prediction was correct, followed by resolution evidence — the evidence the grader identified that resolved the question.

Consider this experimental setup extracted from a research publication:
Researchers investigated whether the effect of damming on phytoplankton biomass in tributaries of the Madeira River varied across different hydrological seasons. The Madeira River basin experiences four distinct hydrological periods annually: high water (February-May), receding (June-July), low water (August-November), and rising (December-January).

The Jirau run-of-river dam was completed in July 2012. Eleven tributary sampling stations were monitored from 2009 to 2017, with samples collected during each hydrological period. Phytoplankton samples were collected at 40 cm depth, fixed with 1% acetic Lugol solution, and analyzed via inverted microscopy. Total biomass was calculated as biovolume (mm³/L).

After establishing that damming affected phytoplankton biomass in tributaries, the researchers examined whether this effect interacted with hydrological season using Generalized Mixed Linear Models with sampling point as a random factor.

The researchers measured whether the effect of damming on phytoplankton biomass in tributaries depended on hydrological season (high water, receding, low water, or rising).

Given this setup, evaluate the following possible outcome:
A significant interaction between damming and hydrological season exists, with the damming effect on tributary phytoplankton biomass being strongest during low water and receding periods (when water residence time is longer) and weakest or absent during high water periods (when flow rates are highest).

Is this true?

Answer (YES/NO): NO